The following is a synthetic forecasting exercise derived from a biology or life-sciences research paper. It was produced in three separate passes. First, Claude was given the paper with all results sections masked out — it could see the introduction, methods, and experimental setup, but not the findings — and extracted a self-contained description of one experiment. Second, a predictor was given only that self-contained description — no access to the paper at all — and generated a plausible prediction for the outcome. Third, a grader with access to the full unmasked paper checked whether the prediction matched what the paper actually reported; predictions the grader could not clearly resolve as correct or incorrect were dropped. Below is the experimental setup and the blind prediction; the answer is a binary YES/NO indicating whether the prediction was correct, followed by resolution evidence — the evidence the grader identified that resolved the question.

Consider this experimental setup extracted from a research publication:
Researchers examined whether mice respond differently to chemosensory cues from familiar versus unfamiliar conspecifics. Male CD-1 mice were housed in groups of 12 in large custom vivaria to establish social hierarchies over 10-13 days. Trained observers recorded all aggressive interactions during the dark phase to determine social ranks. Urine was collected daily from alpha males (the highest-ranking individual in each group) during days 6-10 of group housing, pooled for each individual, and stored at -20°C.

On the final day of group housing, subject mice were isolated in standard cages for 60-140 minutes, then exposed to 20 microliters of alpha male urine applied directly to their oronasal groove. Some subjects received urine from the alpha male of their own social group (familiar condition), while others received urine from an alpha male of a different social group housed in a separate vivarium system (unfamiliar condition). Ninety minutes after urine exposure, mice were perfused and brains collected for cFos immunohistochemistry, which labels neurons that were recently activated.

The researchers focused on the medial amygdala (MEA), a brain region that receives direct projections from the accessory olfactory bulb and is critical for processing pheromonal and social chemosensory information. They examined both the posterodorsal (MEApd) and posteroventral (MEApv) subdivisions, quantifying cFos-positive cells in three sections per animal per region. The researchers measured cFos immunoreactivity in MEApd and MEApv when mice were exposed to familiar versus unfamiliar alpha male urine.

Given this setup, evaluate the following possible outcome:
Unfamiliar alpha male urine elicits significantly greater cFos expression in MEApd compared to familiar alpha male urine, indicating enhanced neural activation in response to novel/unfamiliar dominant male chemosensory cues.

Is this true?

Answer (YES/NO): NO